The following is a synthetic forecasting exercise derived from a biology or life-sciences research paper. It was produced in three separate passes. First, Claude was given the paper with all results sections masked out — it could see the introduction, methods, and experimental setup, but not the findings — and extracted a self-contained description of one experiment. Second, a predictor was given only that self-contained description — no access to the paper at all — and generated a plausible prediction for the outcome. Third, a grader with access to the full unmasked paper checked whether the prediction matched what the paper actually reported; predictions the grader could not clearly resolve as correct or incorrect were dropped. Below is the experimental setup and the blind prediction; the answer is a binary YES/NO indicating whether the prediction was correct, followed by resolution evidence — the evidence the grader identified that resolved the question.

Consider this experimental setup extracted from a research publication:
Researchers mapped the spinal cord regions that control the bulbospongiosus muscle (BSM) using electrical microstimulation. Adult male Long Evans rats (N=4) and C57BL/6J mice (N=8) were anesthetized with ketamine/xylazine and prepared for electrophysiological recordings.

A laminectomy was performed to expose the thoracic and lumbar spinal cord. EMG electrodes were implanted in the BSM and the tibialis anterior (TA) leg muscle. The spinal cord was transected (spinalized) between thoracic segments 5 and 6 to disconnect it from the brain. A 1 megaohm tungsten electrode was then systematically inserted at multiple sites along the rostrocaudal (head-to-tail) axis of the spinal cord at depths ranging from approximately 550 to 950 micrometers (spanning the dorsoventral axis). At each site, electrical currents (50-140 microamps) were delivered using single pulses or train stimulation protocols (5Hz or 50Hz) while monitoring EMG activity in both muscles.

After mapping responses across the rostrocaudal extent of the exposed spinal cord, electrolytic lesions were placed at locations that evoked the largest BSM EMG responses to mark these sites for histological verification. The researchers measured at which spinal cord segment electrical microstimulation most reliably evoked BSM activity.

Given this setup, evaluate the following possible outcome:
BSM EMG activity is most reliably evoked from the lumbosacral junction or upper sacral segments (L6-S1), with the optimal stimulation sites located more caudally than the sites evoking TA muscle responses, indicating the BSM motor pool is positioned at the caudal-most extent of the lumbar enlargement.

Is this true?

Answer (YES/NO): NO